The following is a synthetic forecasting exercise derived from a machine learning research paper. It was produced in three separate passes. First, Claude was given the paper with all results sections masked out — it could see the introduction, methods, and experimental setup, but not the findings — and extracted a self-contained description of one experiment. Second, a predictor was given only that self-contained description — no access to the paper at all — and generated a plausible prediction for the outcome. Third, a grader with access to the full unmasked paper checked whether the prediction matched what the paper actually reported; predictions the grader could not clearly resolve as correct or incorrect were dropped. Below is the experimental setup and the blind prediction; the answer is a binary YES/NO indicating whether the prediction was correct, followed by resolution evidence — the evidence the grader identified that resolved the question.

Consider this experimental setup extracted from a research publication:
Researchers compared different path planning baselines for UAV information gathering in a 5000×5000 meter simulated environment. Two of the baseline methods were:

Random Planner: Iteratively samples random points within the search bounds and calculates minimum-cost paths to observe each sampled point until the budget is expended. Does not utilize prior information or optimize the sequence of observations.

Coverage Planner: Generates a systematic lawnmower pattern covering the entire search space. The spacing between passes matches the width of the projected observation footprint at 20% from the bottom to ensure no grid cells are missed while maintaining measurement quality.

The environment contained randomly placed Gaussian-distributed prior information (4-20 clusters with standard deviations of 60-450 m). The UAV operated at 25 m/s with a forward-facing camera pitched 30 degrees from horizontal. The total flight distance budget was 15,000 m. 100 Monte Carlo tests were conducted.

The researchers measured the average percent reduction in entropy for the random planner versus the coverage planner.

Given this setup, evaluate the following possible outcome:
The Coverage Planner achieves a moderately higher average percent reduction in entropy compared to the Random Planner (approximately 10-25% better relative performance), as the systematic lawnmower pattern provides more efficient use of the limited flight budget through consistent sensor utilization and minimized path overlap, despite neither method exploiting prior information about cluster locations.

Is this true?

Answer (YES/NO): NO